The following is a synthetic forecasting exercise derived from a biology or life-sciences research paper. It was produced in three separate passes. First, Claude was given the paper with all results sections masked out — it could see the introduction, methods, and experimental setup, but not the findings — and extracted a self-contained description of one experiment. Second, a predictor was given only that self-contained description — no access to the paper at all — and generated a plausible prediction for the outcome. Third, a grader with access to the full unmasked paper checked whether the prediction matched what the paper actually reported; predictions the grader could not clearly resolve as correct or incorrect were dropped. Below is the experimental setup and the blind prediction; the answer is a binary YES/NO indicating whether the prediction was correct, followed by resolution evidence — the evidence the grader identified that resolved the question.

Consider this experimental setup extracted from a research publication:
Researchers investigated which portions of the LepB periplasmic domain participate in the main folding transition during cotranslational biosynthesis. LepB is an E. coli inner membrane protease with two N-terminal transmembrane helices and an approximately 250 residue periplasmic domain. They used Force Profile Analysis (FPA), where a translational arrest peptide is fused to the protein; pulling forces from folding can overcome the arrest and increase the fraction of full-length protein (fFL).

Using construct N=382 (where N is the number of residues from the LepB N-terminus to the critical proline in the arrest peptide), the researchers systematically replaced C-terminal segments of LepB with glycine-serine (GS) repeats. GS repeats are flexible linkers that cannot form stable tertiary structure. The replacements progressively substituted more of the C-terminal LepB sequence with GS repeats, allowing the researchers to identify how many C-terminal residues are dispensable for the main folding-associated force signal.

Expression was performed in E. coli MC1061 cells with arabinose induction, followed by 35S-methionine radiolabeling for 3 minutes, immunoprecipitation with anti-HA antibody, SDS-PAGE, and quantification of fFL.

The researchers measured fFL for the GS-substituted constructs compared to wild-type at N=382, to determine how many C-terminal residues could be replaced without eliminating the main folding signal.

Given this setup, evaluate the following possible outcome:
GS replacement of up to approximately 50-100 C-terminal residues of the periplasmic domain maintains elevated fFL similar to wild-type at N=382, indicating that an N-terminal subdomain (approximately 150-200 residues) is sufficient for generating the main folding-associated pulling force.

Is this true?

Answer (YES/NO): NO